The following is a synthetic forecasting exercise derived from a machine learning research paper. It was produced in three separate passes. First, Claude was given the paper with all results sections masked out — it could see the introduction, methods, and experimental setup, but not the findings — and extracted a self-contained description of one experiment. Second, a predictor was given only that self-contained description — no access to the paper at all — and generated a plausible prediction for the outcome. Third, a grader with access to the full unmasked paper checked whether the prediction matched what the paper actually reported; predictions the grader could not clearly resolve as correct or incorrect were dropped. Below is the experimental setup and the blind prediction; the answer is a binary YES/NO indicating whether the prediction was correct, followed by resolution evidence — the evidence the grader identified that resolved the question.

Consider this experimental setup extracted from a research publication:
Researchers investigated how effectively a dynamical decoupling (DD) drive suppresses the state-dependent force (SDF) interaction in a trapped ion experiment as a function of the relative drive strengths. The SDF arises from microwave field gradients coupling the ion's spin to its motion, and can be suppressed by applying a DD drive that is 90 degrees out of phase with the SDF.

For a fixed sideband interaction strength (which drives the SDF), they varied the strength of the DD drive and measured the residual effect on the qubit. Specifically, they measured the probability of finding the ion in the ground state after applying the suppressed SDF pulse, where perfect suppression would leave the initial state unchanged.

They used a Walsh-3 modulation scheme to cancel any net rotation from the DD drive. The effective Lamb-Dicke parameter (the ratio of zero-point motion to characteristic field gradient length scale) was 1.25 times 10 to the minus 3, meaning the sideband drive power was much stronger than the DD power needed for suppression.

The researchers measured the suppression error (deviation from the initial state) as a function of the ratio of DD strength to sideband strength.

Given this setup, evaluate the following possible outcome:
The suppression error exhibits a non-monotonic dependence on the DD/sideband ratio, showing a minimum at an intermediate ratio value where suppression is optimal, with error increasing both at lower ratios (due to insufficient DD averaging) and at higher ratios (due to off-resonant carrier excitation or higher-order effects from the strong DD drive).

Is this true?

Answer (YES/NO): NO